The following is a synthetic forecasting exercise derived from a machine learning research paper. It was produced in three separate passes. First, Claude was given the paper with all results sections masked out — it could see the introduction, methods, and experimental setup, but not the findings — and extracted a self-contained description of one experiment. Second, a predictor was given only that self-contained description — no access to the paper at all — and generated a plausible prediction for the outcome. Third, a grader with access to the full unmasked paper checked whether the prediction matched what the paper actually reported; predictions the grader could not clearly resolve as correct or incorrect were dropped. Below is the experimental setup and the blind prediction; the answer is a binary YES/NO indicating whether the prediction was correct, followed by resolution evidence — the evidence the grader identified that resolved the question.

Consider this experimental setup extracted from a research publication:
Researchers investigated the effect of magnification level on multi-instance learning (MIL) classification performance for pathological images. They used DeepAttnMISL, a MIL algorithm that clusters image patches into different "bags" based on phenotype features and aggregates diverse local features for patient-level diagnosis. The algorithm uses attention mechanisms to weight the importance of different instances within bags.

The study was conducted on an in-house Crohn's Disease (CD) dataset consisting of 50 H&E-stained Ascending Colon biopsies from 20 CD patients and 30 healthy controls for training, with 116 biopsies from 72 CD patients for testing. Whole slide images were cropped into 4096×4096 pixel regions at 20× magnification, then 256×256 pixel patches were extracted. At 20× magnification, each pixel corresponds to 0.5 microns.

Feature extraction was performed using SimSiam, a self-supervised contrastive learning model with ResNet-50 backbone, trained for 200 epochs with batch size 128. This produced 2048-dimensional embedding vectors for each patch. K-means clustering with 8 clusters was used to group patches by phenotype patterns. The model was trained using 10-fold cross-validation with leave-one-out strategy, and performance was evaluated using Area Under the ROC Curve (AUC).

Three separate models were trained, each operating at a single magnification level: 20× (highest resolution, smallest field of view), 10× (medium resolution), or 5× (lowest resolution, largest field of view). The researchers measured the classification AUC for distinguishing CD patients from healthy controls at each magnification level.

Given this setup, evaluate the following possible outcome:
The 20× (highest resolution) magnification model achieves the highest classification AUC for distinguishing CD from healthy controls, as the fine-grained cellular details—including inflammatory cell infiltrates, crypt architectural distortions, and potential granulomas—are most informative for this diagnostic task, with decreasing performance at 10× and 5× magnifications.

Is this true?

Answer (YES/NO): NO